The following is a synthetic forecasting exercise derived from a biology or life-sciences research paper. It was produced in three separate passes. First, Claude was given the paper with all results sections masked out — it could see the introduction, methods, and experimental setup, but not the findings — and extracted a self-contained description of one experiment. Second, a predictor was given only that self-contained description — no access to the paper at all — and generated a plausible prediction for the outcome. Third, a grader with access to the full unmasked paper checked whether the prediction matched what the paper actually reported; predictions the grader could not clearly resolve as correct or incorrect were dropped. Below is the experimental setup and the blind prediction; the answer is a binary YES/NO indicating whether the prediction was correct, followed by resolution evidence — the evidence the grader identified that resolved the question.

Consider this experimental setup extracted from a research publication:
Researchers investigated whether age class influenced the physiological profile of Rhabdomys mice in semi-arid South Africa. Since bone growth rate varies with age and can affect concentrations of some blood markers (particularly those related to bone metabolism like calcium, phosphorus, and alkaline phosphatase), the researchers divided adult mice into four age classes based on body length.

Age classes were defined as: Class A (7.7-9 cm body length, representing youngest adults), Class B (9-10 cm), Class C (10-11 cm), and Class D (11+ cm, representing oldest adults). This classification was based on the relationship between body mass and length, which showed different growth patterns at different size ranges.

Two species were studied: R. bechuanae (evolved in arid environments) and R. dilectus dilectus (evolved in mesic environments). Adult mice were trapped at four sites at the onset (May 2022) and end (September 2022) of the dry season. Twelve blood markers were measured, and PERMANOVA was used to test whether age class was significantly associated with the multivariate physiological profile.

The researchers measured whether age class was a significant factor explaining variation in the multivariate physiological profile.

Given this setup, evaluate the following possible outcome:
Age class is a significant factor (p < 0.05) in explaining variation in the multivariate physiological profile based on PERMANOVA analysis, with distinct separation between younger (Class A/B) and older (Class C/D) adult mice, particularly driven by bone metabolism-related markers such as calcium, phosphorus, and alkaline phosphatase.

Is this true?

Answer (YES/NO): NO